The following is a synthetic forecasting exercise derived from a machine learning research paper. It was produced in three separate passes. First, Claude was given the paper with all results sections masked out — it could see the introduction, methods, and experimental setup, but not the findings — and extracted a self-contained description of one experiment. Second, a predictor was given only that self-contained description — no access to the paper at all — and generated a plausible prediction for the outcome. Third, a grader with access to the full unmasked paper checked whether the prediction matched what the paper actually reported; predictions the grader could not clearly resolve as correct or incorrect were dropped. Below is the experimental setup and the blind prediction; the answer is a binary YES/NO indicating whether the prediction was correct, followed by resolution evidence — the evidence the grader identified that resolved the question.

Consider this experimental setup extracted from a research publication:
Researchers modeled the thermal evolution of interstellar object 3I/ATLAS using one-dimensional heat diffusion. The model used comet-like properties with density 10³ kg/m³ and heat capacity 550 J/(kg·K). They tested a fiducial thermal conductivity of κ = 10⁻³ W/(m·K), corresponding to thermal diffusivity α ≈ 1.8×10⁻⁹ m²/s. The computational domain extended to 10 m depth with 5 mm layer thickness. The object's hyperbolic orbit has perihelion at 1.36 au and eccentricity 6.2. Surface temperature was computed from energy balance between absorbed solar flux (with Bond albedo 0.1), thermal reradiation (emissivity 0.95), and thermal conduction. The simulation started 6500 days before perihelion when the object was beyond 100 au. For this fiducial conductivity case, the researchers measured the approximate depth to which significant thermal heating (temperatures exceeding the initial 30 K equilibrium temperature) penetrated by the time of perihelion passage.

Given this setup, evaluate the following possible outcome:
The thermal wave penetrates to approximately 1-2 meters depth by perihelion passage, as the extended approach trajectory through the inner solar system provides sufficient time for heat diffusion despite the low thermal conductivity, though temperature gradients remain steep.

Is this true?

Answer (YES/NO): NO